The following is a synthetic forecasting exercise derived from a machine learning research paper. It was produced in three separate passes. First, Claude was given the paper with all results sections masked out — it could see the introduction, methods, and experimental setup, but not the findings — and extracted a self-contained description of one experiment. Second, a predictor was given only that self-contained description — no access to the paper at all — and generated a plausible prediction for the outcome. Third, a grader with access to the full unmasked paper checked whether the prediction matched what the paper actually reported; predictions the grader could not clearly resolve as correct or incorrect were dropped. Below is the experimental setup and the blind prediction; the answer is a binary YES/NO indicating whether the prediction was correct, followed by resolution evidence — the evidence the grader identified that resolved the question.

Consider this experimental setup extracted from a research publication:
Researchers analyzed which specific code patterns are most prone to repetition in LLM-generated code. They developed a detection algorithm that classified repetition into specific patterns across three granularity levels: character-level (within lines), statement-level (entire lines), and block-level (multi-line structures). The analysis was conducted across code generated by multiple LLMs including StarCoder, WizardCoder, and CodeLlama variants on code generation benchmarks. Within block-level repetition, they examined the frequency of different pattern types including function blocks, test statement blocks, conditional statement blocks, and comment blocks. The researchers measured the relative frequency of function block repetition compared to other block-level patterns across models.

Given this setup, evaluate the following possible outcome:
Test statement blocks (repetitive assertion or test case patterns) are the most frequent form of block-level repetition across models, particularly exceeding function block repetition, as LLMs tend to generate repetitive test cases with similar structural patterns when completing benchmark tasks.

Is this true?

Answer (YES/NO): NO